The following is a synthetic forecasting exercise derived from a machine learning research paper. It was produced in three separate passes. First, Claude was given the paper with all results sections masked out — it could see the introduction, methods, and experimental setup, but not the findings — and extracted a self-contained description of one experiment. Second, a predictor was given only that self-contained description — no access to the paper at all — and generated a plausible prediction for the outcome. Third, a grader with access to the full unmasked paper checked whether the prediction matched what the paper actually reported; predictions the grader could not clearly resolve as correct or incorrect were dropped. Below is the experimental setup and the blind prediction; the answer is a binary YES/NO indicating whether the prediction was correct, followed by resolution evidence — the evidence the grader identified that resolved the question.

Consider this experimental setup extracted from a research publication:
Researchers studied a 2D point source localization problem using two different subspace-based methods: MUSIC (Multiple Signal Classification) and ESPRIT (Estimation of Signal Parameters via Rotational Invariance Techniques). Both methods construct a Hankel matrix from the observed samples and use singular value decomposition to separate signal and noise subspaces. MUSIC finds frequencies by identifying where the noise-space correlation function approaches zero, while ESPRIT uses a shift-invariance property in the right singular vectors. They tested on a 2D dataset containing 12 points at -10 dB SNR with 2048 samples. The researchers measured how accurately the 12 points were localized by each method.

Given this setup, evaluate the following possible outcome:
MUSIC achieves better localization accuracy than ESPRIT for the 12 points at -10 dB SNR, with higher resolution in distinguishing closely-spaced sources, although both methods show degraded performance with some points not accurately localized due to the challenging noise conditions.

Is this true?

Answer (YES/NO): NO